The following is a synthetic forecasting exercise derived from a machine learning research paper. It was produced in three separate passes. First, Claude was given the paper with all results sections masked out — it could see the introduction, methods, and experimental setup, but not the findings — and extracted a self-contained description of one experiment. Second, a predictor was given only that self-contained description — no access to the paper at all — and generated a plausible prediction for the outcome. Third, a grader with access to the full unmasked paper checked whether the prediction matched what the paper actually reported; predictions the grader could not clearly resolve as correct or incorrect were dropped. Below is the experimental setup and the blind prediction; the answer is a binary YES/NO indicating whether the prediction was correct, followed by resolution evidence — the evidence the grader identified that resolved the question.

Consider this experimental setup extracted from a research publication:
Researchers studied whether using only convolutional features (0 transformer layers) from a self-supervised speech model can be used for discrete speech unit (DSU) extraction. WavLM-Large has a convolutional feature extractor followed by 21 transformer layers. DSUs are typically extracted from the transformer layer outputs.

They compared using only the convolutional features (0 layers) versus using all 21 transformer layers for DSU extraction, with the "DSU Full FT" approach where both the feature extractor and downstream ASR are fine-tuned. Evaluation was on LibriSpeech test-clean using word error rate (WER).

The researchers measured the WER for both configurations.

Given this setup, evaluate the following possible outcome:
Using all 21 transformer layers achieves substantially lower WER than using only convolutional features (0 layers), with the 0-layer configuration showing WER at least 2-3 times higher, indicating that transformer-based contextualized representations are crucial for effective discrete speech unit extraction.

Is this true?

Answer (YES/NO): YES